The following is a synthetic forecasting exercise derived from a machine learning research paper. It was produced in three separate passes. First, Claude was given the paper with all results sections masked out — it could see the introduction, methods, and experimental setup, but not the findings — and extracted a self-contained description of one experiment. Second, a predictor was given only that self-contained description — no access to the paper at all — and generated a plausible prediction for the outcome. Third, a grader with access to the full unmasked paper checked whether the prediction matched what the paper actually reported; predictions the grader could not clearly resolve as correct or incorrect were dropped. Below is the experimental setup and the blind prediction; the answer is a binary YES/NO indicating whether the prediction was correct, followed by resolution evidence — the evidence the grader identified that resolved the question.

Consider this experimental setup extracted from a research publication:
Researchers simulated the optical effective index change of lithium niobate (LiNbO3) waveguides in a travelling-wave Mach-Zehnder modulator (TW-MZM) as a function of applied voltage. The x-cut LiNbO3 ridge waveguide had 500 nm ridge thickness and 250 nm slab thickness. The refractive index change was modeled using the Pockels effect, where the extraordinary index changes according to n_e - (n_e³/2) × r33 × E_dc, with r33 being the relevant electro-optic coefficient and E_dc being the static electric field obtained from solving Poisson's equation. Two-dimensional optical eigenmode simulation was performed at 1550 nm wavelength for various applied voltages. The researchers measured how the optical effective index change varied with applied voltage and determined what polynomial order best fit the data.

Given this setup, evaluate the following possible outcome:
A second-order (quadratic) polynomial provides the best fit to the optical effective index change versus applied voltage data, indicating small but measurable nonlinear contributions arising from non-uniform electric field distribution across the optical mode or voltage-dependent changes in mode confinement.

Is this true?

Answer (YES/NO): YES